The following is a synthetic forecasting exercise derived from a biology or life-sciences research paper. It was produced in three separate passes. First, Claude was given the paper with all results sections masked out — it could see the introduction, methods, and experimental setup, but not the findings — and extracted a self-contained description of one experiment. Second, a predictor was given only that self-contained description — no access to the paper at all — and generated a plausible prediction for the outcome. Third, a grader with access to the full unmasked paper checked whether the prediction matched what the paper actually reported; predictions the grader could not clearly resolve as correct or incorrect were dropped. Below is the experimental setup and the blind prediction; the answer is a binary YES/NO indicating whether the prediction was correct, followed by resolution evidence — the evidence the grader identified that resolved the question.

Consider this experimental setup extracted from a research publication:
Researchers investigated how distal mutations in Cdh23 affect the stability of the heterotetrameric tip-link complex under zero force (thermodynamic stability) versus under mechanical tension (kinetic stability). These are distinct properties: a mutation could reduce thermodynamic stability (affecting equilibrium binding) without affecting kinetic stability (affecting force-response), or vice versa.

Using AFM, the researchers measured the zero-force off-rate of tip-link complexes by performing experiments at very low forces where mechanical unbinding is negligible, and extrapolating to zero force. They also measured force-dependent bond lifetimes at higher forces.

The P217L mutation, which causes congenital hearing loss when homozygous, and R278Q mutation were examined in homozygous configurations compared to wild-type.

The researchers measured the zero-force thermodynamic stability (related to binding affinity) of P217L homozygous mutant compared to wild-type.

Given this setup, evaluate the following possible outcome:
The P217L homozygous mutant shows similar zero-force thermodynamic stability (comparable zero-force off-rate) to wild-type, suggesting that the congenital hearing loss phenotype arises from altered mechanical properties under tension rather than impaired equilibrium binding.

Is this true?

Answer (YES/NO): NO